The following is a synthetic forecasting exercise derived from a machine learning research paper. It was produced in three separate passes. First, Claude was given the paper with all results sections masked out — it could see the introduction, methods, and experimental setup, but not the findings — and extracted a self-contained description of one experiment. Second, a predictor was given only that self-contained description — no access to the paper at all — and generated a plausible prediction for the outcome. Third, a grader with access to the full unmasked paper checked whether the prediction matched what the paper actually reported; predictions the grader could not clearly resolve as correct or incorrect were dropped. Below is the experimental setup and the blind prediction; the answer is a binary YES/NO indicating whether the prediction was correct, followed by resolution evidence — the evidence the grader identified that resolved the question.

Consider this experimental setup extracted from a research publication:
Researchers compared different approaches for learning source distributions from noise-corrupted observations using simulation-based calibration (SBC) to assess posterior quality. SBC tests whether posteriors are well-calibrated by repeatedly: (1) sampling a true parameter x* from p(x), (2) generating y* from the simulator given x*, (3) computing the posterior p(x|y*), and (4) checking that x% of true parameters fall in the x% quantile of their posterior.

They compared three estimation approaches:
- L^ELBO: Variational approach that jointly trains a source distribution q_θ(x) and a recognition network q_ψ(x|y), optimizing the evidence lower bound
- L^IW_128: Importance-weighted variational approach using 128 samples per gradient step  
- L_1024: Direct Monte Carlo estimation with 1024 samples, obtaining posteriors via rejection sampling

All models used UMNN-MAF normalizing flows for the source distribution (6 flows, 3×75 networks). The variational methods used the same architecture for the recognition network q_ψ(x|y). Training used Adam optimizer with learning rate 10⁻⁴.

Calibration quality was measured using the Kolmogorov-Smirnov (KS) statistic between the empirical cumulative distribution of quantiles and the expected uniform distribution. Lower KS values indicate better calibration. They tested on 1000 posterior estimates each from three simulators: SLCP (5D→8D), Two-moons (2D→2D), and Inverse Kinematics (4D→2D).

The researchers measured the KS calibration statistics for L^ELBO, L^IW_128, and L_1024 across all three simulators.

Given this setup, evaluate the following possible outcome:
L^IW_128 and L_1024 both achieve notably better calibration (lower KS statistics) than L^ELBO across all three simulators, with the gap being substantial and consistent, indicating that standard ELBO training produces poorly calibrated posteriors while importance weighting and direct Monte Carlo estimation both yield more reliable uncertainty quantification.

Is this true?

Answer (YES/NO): NO